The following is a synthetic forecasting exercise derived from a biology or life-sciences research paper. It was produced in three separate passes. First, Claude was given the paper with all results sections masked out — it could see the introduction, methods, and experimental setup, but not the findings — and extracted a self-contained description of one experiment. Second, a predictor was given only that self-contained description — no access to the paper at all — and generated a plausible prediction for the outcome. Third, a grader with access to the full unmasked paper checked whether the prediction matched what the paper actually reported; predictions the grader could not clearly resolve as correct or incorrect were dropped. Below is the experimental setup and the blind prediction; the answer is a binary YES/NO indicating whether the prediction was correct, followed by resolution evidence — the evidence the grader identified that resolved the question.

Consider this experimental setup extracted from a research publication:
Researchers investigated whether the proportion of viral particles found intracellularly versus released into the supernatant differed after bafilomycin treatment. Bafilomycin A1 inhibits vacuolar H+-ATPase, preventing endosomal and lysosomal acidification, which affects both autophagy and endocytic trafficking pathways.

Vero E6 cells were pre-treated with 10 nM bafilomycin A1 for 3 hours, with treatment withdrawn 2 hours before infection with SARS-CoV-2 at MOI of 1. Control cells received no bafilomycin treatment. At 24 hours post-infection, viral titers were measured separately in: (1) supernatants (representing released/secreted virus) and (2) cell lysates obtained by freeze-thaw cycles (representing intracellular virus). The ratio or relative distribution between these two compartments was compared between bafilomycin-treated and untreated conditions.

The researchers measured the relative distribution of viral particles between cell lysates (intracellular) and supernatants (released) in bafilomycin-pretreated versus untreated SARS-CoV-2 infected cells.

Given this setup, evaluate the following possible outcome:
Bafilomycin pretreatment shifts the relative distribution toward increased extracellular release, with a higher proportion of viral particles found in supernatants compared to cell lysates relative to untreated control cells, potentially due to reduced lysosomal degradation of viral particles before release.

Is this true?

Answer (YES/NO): YES